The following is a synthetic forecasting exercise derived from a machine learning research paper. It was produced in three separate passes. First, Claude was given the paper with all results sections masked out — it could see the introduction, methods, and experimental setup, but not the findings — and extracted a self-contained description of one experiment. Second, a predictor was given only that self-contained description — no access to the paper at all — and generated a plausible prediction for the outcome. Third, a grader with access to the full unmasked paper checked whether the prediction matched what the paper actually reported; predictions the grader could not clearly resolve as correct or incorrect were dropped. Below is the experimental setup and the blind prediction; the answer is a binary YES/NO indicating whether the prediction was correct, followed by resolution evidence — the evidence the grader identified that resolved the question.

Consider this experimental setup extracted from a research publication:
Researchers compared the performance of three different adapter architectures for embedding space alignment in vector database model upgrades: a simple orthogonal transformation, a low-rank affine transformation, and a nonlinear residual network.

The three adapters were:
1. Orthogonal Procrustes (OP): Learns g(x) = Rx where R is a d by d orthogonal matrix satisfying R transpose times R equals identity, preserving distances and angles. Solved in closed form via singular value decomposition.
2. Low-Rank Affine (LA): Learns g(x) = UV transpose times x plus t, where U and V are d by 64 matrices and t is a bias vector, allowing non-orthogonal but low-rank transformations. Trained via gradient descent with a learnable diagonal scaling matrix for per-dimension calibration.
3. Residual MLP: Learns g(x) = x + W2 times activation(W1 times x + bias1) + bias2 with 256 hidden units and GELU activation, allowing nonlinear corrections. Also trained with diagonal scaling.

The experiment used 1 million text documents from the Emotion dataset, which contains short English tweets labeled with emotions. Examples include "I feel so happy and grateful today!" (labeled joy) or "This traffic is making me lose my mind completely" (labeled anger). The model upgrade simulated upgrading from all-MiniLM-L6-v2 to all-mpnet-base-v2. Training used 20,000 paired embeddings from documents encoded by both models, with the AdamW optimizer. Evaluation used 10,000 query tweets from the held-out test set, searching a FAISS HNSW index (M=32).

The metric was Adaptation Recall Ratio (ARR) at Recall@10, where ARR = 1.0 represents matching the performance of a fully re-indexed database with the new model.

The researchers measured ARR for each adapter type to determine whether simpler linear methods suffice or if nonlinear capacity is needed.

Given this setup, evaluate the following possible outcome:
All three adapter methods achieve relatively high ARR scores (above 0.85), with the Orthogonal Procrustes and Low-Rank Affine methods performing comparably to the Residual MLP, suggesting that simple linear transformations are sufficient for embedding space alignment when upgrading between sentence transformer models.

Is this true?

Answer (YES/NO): NO